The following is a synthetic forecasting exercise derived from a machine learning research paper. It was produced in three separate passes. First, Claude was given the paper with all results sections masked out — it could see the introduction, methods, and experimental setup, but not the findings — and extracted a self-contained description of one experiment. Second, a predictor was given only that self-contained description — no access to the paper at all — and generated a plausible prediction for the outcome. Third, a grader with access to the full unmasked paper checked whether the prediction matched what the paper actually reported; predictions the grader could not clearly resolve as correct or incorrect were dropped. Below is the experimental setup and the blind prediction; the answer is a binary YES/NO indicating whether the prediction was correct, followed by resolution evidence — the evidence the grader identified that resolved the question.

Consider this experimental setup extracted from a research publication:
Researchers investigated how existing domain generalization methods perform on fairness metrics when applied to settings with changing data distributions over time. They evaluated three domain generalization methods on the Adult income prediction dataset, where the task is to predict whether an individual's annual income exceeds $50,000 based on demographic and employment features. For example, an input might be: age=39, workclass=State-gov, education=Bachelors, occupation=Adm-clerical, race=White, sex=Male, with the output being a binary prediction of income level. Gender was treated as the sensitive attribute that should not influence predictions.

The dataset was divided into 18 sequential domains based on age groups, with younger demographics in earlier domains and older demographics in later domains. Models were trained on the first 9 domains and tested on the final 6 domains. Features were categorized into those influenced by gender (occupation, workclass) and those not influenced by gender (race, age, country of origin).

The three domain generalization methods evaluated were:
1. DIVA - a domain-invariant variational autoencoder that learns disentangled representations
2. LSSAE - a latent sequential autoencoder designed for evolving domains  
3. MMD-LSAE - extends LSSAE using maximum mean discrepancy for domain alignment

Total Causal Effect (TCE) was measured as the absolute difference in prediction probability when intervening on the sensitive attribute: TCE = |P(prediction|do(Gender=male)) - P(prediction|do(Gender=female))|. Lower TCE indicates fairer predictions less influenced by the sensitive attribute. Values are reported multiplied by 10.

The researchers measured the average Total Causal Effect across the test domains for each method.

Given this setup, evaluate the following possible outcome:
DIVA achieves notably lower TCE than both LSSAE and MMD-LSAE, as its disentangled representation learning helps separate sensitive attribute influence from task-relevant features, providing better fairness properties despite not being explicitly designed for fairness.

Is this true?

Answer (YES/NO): YES